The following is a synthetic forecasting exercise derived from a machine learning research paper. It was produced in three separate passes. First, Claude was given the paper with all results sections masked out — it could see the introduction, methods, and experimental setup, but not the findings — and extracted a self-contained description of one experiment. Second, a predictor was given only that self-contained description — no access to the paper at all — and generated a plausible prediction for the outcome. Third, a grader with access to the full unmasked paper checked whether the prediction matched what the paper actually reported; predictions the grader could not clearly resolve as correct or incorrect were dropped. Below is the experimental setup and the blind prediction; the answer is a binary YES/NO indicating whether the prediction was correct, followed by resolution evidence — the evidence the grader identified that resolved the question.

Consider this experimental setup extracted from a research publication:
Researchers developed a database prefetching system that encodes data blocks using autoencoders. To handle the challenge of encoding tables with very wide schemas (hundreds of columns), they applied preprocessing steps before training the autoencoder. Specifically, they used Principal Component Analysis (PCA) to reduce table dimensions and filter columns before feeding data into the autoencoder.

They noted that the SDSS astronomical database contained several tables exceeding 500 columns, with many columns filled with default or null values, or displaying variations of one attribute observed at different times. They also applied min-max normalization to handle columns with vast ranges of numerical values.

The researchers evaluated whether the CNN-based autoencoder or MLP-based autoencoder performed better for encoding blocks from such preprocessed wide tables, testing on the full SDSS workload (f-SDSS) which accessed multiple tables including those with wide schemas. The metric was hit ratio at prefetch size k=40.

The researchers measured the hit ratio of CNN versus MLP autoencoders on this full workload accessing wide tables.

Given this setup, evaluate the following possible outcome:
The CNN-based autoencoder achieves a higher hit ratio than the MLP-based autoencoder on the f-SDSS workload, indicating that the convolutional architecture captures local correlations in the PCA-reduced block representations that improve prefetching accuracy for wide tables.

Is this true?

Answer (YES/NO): NO